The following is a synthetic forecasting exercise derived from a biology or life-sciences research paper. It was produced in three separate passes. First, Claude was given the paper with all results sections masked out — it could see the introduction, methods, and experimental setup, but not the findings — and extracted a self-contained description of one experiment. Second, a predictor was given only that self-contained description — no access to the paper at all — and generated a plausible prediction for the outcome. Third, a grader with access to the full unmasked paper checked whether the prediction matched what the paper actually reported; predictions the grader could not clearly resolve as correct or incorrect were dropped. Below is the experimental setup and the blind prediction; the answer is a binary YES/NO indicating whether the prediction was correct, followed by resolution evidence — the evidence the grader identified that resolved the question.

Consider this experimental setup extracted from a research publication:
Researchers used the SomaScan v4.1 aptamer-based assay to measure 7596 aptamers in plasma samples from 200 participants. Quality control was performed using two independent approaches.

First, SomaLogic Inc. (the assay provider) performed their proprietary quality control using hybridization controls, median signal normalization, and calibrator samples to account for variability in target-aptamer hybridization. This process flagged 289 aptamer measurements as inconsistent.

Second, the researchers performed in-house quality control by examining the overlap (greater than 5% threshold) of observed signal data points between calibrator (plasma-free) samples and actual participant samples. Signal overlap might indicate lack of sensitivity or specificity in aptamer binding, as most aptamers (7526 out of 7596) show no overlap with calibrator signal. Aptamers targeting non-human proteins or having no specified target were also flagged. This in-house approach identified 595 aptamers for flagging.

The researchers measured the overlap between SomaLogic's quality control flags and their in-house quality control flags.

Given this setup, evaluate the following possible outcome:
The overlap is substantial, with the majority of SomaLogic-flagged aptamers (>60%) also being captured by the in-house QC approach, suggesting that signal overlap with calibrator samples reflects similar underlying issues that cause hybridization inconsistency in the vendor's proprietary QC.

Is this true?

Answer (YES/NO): NO